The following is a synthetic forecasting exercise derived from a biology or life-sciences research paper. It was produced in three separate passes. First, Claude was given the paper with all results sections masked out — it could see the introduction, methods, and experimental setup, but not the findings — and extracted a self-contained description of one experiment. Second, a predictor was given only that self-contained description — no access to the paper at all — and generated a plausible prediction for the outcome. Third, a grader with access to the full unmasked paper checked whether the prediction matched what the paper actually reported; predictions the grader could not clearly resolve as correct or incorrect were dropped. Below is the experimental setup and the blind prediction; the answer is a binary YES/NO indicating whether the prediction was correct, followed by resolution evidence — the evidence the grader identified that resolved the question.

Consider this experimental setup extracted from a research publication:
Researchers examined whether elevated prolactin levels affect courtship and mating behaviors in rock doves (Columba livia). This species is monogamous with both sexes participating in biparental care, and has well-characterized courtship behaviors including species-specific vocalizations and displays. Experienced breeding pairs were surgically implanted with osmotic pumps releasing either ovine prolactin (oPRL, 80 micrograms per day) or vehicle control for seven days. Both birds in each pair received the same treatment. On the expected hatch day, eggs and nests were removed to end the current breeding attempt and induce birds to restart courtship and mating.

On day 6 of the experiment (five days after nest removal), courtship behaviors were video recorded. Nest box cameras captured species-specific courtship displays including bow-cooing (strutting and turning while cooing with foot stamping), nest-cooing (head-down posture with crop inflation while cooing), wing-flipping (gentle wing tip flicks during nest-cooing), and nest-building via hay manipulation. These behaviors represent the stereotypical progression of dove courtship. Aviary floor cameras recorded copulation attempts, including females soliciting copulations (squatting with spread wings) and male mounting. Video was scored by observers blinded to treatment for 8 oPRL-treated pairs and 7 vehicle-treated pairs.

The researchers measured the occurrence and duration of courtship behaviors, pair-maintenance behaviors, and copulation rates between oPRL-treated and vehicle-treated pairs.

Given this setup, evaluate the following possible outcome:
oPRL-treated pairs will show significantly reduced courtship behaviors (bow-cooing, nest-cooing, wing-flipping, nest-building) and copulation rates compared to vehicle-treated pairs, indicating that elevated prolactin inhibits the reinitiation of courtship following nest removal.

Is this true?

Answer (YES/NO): NO